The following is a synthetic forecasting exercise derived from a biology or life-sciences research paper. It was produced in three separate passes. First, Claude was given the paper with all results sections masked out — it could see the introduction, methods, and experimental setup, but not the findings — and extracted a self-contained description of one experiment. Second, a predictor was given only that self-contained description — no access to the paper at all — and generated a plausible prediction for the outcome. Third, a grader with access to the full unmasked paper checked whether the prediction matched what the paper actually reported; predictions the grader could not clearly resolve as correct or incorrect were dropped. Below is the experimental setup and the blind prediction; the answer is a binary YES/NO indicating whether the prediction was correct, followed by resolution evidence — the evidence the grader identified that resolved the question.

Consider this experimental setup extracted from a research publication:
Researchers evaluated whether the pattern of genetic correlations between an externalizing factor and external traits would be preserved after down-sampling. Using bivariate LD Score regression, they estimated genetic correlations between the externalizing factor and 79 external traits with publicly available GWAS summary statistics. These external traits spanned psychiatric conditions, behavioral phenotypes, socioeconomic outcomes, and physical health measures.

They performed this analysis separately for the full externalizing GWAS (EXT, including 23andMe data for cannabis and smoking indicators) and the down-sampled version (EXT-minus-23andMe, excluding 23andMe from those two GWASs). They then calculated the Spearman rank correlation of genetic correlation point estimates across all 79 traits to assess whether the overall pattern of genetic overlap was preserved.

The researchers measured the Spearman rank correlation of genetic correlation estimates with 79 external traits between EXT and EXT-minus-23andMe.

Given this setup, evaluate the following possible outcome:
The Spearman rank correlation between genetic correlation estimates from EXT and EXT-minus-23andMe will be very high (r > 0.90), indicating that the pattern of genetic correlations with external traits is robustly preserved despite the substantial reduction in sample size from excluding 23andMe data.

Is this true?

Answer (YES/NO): YES